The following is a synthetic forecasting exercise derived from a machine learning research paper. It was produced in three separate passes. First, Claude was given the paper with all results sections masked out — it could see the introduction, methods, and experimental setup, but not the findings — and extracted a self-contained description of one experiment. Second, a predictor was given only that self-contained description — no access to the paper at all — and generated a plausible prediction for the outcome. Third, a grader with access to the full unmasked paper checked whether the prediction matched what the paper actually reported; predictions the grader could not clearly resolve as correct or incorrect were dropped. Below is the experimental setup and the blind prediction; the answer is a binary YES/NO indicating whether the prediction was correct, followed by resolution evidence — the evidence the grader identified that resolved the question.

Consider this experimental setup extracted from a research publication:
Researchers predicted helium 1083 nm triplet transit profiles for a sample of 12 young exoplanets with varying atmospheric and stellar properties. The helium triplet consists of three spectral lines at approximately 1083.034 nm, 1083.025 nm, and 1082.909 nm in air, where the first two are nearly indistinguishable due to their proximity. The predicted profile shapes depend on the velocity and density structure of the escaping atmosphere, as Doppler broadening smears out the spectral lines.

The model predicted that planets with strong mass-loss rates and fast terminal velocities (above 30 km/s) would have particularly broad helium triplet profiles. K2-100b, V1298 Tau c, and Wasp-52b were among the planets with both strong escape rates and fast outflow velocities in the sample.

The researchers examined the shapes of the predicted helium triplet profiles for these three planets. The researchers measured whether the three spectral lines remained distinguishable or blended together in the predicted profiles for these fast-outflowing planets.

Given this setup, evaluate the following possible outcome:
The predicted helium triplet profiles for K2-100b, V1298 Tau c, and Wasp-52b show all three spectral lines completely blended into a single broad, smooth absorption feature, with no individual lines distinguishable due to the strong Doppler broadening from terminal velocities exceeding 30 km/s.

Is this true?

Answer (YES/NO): YES